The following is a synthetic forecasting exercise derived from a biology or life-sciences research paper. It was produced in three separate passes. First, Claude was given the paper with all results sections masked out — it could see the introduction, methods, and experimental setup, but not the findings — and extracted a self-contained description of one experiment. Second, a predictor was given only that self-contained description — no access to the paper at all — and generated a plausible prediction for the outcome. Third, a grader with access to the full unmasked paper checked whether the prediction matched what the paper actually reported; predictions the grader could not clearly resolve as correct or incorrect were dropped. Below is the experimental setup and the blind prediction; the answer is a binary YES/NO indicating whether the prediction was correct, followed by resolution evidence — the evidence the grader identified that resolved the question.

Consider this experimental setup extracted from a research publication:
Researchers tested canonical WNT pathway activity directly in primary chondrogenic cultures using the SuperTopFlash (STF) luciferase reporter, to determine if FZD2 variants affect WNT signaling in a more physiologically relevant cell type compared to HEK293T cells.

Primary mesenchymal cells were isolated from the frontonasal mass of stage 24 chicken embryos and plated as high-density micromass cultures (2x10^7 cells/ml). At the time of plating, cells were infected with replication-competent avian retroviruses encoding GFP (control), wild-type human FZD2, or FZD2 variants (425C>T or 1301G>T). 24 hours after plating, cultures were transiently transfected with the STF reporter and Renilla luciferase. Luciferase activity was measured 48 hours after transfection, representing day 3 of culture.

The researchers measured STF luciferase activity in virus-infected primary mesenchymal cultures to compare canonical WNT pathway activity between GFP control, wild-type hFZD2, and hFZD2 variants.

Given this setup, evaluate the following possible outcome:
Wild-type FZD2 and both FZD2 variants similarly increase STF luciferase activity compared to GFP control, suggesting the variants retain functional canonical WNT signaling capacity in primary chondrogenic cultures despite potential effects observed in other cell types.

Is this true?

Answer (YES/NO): NO